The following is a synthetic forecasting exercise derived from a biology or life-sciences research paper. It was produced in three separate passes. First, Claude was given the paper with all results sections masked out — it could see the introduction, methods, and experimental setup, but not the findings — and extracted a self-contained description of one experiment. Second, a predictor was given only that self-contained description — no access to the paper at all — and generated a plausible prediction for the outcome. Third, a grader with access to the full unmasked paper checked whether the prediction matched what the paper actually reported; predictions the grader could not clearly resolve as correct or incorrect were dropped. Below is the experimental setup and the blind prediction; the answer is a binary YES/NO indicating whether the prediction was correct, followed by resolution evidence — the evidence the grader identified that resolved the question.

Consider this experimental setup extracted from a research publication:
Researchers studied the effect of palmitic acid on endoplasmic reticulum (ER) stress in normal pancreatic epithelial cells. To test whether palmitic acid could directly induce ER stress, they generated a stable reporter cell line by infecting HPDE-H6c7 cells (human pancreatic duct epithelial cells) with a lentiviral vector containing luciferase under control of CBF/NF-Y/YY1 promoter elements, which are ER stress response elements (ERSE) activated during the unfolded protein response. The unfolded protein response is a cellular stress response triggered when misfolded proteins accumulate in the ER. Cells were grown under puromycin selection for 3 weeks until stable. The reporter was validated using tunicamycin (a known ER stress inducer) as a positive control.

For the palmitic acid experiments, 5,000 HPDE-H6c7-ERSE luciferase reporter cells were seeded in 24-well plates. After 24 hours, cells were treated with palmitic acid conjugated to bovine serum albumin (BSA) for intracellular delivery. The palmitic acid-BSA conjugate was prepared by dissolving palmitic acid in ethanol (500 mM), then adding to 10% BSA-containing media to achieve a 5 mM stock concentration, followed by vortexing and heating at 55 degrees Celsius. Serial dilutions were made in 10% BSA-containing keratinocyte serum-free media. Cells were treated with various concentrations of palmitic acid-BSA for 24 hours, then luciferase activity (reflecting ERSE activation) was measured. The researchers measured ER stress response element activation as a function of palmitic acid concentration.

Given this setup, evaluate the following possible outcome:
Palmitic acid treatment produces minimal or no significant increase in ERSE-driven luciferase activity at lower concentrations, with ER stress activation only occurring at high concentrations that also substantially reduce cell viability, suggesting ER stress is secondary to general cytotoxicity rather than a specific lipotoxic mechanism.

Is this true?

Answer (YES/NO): NO